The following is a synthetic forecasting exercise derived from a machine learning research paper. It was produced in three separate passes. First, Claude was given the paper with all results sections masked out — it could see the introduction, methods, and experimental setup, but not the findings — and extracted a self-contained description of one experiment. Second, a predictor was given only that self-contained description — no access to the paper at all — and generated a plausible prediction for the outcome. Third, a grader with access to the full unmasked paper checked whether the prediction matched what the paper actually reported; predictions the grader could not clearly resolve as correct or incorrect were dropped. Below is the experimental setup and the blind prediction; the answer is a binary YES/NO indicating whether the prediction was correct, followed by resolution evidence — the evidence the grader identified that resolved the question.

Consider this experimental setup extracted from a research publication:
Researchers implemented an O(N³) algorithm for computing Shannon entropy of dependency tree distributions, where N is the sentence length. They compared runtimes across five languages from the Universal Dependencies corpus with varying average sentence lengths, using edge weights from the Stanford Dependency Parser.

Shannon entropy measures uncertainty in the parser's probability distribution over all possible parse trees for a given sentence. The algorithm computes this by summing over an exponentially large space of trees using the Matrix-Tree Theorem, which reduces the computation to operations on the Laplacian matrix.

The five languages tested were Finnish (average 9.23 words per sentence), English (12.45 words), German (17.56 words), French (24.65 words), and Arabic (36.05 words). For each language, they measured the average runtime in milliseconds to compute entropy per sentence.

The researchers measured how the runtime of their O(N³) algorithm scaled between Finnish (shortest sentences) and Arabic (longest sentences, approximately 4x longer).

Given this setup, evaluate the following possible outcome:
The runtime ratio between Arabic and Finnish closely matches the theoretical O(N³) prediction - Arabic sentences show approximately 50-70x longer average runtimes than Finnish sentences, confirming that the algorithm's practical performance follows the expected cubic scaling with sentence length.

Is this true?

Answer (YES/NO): NO